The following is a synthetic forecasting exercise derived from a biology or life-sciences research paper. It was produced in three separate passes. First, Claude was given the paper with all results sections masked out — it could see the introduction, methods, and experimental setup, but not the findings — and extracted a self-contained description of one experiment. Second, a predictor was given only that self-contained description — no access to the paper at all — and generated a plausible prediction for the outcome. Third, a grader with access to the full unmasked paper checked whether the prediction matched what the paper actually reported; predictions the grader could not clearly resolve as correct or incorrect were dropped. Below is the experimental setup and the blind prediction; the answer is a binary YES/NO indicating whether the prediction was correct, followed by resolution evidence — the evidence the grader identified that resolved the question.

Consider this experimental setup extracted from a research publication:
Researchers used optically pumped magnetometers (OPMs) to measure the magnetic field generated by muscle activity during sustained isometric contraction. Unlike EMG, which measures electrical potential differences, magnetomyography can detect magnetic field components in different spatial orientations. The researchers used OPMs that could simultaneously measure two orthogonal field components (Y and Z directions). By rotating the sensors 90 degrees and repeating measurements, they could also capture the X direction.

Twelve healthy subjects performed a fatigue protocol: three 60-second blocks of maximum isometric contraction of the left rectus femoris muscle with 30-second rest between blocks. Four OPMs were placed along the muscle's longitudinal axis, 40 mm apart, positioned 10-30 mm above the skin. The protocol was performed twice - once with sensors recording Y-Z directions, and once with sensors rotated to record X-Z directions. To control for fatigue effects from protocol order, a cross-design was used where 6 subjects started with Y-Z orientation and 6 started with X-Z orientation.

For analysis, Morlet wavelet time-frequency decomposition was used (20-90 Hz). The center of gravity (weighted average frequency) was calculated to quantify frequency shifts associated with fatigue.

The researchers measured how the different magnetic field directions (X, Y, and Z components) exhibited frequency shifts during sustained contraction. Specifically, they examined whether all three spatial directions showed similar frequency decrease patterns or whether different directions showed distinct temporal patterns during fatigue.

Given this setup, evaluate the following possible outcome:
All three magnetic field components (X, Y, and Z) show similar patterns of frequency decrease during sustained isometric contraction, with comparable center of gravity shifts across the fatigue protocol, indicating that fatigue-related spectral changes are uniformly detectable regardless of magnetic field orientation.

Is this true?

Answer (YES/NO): NO